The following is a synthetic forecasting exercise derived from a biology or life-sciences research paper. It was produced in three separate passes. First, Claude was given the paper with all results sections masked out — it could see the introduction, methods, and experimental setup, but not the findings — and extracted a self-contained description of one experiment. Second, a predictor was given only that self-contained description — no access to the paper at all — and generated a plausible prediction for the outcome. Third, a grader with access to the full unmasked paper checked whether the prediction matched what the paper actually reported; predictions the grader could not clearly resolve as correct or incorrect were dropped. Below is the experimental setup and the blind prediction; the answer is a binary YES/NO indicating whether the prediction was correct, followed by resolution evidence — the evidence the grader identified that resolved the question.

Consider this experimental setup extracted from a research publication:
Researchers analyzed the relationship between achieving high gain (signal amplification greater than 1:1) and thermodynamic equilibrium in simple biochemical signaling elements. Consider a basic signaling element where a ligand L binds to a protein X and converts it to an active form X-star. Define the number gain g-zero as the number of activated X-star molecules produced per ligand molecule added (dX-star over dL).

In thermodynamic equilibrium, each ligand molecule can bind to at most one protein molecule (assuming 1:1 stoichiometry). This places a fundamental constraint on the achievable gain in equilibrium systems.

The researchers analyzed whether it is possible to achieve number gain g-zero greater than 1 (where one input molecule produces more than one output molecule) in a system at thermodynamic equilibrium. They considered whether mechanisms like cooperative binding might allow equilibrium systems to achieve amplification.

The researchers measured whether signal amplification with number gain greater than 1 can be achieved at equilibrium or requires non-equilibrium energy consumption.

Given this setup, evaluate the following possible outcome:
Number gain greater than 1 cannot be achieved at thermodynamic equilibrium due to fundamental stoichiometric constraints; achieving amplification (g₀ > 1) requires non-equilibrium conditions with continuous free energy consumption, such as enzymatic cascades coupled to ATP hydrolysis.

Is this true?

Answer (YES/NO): YES